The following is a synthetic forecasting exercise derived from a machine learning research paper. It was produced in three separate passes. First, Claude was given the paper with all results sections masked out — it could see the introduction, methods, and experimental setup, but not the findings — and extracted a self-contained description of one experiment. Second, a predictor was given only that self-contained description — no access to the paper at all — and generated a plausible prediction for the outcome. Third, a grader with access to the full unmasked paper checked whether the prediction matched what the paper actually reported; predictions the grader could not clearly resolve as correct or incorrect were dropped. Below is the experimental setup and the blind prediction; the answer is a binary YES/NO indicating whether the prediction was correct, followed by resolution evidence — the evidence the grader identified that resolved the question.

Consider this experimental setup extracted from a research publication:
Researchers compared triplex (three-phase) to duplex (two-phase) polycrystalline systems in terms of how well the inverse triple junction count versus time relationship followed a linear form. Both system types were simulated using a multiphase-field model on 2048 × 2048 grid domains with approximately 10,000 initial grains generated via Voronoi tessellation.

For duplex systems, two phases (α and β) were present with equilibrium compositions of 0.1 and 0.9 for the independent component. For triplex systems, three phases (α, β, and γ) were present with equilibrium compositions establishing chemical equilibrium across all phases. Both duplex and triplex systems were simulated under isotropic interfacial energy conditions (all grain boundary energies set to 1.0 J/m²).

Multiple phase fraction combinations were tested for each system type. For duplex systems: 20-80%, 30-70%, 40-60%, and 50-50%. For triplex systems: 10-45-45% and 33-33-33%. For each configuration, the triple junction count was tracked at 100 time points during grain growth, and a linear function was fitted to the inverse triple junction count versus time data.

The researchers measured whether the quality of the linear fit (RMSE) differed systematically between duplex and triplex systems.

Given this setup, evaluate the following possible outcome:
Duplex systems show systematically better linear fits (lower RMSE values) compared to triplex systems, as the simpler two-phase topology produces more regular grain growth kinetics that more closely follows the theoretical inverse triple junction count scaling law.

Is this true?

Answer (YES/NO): NO